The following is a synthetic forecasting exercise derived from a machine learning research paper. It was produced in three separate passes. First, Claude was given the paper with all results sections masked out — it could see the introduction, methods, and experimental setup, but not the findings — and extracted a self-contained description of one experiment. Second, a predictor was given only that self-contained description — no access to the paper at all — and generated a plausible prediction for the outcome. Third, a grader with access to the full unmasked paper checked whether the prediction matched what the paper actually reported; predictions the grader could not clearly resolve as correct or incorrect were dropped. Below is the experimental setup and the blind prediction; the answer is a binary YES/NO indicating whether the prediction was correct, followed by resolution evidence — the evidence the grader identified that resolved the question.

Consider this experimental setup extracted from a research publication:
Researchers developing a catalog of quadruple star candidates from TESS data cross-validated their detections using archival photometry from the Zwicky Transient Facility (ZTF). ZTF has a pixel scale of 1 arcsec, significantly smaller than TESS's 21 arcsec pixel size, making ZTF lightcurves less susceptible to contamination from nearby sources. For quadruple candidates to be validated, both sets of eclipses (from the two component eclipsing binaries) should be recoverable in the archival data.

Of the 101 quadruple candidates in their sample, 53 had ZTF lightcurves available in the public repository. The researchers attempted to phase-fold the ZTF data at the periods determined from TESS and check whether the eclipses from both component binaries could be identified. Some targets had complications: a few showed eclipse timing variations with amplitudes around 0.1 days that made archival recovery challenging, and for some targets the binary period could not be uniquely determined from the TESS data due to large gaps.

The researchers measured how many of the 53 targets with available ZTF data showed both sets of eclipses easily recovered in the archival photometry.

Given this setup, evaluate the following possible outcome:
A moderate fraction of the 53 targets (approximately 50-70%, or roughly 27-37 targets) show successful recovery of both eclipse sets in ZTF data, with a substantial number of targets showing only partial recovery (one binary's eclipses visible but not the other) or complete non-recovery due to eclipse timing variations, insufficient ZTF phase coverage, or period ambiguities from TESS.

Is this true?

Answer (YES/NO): YES